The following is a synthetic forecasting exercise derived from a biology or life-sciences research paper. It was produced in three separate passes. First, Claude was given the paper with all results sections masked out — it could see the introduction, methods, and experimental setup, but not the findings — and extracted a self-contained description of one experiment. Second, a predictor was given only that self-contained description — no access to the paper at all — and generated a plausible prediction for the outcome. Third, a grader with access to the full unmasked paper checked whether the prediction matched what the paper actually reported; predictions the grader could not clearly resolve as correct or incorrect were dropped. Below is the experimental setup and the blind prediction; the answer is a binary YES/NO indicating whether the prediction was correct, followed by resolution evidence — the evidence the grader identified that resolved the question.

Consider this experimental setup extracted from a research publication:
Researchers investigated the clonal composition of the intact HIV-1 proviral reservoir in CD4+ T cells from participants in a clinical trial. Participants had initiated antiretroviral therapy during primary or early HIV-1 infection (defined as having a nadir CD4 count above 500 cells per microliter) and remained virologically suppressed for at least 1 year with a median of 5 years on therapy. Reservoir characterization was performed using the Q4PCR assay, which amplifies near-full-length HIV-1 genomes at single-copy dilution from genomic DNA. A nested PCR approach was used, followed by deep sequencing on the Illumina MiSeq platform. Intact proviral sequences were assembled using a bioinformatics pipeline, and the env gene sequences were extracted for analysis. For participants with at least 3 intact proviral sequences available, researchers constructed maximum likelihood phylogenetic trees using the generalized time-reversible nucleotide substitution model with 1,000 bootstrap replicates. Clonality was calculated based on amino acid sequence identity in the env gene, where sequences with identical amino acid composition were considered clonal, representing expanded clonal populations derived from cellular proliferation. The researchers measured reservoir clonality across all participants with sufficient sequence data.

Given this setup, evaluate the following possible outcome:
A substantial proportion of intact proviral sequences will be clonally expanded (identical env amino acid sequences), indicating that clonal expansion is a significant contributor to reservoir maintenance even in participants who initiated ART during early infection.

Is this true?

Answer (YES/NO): YES